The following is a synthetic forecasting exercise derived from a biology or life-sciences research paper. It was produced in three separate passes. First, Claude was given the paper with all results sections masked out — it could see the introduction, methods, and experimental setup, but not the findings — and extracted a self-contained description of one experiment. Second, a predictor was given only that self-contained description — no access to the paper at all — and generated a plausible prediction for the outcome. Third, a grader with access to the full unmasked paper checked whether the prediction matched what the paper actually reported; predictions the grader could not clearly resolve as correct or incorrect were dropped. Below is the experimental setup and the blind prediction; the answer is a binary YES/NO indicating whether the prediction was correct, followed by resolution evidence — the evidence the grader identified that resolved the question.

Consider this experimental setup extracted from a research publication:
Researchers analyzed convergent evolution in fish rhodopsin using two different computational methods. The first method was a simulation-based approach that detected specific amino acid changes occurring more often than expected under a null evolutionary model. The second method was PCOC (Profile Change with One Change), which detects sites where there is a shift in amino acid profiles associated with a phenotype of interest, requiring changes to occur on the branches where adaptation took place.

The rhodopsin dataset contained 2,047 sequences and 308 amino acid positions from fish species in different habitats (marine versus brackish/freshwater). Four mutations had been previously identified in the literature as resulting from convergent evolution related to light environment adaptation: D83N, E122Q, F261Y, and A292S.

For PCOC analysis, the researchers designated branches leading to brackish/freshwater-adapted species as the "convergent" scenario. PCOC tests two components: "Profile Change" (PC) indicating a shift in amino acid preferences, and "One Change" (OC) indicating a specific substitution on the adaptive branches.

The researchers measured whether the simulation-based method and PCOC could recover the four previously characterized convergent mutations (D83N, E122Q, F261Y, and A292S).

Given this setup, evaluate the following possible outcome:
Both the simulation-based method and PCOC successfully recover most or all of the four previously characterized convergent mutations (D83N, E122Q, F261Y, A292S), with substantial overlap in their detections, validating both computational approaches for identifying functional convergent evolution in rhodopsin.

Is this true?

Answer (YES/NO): NO